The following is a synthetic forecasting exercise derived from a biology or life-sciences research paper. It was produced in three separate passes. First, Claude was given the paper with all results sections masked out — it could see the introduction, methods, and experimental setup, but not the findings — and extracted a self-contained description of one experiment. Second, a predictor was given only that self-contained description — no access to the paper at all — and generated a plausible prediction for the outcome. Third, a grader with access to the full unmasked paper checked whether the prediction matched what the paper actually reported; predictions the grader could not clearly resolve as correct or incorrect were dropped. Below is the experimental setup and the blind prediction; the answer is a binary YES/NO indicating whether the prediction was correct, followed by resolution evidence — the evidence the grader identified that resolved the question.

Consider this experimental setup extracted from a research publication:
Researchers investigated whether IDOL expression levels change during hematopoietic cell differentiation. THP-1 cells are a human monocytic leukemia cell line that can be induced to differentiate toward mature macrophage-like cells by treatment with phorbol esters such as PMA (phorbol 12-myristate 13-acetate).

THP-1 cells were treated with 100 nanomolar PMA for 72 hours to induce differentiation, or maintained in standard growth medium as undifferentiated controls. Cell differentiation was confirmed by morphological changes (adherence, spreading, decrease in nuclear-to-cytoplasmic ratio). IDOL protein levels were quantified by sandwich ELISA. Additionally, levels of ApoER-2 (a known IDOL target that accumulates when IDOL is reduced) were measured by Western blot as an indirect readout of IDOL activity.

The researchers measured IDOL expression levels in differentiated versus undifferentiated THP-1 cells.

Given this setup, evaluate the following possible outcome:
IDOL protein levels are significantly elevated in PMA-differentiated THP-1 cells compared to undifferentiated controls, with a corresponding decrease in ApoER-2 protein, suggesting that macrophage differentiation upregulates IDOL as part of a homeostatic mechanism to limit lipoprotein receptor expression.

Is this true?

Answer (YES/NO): NO